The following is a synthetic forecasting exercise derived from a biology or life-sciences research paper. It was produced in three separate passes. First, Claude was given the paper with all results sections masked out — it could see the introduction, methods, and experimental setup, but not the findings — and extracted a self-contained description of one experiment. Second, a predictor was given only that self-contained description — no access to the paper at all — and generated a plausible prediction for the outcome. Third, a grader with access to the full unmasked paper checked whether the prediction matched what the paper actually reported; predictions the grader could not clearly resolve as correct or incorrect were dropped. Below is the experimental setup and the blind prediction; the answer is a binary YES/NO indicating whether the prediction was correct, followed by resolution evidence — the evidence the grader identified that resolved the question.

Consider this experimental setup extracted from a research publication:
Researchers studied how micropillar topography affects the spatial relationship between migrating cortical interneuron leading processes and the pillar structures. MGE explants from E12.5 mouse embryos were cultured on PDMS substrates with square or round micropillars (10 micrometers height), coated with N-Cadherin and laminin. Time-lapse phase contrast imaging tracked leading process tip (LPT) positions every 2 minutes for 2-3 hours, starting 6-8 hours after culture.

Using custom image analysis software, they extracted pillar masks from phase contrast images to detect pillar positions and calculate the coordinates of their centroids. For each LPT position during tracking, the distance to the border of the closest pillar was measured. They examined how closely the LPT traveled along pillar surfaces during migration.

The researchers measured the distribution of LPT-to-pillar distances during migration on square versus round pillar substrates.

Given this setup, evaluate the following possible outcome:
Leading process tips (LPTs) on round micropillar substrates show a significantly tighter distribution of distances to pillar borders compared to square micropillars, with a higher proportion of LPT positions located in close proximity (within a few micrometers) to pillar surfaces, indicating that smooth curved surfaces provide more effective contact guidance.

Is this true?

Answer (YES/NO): NO